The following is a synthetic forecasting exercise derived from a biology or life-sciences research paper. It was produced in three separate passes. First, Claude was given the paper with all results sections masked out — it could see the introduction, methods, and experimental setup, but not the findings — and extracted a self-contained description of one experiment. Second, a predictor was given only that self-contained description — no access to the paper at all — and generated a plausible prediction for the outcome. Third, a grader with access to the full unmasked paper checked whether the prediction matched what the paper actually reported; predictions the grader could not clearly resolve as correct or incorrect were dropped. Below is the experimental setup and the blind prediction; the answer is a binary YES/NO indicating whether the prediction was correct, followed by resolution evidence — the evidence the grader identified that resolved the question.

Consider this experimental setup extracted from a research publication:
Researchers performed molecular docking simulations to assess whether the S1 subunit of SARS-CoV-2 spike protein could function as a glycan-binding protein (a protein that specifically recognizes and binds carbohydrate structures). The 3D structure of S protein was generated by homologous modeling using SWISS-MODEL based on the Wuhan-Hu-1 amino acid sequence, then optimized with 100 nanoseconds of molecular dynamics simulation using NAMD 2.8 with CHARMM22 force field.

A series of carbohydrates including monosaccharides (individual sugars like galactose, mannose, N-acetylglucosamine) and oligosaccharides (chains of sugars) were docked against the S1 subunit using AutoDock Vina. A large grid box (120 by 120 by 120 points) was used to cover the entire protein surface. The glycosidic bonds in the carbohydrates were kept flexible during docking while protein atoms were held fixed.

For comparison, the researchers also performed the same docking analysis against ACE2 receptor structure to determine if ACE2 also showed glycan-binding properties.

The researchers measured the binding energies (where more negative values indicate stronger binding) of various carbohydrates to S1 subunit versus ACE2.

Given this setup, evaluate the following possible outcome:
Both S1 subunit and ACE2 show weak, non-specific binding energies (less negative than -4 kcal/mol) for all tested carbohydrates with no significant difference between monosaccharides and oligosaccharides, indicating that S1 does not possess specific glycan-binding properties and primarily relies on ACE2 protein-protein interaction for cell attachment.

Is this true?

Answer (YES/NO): NO